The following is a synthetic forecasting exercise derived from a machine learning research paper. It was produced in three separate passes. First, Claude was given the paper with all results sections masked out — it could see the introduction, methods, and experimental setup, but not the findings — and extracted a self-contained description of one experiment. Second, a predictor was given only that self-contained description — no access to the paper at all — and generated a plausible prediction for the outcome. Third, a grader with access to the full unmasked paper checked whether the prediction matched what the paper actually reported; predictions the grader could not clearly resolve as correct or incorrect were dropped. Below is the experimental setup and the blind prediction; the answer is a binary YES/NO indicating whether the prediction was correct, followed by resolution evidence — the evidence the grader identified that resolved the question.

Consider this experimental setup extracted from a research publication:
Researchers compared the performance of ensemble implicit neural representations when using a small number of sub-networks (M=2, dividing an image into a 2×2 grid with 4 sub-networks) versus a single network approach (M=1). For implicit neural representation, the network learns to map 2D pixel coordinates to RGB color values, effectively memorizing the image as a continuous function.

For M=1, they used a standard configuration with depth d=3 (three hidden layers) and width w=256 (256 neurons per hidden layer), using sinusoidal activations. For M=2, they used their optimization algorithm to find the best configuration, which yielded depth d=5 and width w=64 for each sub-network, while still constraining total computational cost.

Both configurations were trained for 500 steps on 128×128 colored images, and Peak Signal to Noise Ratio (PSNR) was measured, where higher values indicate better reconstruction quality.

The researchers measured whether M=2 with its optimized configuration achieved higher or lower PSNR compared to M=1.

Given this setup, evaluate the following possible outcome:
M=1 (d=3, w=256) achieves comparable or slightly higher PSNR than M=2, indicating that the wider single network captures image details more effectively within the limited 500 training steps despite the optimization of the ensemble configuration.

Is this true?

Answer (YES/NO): YES